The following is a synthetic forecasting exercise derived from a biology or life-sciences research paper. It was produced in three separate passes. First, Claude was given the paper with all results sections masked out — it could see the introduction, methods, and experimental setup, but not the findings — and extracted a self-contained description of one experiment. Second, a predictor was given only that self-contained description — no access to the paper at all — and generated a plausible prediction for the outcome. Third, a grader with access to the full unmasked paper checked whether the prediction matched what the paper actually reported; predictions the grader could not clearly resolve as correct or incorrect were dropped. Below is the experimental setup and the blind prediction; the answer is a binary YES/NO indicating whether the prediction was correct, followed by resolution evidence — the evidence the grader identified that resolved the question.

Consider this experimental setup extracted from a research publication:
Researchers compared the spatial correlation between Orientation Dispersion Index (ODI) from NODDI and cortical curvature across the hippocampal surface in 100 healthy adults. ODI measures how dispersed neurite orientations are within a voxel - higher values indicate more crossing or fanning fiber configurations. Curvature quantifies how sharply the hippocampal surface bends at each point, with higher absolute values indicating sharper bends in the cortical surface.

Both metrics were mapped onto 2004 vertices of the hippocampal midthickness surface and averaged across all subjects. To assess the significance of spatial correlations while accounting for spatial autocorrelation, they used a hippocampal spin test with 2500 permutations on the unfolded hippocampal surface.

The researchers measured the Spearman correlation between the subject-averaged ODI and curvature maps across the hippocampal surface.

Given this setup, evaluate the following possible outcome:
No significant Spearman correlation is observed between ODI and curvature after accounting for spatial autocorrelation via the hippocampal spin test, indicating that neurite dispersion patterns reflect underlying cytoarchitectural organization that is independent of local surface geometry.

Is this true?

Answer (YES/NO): YES